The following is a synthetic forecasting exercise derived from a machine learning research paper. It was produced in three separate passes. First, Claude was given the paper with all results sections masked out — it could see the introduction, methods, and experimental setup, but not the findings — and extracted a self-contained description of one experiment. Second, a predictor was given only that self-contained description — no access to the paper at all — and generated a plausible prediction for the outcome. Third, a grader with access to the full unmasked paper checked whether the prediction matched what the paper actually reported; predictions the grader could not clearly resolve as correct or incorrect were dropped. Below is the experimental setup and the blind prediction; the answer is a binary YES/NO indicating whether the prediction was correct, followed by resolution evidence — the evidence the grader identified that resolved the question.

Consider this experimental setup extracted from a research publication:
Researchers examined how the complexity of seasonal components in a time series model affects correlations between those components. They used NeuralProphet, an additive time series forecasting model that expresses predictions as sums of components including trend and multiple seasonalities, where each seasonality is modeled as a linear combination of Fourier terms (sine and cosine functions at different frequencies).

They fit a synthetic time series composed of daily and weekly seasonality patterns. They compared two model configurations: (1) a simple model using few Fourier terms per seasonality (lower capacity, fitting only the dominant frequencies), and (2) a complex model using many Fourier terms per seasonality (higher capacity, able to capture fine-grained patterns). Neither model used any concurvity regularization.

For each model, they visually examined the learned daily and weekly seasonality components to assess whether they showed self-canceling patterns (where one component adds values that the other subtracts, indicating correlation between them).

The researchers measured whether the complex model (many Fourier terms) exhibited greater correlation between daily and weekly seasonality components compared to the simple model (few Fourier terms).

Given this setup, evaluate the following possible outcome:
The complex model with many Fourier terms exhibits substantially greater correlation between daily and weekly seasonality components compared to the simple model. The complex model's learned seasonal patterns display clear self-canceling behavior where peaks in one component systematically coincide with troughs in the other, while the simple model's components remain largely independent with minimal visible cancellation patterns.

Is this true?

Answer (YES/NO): YES